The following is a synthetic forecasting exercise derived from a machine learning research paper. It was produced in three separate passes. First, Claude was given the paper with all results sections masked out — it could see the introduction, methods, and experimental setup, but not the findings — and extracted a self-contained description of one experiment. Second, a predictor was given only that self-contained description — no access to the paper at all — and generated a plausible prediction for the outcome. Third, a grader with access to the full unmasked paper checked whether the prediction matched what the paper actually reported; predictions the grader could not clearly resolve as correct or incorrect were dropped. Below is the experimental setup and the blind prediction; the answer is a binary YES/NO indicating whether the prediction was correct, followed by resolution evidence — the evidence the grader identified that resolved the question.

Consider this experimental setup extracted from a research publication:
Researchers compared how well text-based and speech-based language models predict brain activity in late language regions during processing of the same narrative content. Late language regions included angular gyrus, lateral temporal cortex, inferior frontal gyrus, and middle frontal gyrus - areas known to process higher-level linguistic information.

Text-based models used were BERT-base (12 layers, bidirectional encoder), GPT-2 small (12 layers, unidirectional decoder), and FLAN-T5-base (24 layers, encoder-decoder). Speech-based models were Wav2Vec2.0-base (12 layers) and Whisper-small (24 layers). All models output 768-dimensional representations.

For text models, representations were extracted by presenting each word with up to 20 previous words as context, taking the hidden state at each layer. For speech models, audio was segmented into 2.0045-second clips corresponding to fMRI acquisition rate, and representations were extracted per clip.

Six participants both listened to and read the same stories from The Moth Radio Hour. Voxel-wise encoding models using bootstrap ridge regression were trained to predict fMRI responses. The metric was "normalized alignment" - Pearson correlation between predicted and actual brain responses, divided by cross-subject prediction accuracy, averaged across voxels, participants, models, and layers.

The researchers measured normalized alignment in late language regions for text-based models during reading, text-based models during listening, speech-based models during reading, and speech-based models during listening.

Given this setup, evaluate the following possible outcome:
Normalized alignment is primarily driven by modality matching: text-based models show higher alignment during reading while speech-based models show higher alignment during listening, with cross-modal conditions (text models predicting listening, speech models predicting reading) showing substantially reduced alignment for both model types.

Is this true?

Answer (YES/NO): NO